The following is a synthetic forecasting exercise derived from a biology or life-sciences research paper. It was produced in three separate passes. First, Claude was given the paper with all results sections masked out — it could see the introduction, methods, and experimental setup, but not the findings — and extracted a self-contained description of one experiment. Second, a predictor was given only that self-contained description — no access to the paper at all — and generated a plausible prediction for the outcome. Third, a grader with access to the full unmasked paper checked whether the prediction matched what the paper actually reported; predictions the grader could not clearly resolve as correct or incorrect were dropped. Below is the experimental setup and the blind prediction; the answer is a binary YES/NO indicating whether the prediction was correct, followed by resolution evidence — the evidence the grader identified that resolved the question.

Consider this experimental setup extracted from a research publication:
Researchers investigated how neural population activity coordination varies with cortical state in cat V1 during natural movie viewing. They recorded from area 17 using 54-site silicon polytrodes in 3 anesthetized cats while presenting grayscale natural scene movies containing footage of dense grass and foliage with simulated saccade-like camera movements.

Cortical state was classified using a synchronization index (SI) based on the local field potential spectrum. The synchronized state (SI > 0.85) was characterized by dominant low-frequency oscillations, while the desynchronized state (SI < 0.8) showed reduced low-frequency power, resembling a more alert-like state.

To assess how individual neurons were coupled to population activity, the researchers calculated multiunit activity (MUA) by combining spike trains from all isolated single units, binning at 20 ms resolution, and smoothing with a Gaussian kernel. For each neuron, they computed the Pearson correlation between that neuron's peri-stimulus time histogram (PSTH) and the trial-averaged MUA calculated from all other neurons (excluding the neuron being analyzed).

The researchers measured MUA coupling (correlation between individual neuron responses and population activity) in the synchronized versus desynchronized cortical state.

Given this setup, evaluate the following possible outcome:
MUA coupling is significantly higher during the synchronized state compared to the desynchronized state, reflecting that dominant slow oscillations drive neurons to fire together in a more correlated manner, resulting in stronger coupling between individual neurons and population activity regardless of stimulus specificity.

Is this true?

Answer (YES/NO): YES